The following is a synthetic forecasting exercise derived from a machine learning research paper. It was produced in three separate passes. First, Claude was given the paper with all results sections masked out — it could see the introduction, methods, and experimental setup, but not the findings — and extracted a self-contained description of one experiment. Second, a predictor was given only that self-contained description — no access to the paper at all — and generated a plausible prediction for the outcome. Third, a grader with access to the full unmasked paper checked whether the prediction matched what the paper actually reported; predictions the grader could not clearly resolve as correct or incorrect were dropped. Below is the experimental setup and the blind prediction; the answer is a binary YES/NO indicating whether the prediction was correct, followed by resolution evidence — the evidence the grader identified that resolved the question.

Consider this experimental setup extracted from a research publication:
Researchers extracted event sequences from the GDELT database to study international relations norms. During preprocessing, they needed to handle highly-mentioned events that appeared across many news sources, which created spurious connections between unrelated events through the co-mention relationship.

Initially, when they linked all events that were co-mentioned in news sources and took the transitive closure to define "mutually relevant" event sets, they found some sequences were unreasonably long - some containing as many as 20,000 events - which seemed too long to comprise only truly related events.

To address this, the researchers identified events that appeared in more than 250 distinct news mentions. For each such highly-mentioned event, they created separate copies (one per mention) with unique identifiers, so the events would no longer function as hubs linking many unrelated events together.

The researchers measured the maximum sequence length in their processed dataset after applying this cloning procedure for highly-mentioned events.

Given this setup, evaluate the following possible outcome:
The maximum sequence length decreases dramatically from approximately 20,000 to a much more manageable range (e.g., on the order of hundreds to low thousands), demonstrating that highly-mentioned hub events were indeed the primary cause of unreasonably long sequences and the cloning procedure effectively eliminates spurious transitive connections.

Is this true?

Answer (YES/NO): YES